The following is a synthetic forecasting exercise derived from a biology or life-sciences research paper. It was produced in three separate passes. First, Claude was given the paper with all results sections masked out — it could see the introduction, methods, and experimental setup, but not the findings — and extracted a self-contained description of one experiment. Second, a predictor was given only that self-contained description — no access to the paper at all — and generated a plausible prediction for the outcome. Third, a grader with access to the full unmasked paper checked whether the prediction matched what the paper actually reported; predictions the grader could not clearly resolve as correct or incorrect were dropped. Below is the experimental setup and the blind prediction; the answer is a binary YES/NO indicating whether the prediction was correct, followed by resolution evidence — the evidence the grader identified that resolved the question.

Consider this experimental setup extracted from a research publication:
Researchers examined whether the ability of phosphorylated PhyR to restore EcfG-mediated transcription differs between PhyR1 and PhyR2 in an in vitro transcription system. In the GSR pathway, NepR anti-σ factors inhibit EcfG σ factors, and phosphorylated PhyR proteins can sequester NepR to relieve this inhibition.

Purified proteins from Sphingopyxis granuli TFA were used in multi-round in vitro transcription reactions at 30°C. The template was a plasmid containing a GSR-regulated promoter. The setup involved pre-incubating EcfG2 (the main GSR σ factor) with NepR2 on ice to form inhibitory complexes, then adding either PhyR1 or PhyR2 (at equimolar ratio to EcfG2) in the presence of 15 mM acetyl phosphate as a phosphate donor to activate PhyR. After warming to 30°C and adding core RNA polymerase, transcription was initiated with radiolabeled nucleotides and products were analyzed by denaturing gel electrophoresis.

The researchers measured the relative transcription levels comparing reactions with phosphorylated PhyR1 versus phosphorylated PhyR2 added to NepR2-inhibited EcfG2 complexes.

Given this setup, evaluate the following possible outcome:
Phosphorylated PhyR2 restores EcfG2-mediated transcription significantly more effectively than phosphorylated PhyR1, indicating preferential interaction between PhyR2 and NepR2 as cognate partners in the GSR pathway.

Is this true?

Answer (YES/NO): NO